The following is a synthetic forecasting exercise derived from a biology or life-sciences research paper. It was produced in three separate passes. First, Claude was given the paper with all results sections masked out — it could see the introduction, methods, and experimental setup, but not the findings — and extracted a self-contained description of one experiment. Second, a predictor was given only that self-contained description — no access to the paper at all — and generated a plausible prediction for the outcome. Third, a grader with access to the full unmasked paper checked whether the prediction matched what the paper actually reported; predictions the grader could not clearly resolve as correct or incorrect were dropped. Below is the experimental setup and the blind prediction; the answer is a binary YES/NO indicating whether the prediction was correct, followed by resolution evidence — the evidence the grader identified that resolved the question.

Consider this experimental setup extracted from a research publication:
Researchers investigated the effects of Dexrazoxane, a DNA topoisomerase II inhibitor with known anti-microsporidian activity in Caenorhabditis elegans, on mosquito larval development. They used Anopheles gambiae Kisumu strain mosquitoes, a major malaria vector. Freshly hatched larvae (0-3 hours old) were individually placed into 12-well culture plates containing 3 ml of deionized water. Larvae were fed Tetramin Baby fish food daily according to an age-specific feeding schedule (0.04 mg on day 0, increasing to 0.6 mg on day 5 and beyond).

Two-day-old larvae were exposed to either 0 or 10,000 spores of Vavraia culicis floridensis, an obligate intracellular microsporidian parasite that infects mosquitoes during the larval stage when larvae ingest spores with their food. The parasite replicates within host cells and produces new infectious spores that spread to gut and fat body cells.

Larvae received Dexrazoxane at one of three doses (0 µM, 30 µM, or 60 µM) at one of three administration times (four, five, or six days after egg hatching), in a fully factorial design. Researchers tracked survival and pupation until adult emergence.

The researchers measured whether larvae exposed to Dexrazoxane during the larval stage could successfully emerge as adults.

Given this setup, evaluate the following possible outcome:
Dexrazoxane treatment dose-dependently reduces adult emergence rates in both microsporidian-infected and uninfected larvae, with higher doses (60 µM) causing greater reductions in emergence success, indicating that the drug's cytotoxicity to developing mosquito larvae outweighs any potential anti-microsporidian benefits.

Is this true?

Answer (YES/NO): NO